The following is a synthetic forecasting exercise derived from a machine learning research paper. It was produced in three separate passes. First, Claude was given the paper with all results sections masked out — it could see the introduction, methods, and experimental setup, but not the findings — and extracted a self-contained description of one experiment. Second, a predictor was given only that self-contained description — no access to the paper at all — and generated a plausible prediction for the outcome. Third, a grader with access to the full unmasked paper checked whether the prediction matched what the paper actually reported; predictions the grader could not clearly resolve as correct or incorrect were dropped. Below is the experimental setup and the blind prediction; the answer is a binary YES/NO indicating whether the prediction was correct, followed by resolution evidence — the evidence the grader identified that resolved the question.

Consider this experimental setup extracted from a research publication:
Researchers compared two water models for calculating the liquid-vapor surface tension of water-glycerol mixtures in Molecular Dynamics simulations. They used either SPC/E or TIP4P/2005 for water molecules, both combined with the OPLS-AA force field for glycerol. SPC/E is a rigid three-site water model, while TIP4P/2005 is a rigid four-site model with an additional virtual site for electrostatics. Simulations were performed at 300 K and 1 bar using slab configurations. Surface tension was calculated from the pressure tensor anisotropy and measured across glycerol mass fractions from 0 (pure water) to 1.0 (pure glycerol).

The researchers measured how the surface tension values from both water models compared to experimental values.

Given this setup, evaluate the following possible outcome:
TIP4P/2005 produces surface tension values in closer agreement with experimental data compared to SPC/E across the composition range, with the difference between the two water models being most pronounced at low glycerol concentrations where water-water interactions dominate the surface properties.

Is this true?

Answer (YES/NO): NO